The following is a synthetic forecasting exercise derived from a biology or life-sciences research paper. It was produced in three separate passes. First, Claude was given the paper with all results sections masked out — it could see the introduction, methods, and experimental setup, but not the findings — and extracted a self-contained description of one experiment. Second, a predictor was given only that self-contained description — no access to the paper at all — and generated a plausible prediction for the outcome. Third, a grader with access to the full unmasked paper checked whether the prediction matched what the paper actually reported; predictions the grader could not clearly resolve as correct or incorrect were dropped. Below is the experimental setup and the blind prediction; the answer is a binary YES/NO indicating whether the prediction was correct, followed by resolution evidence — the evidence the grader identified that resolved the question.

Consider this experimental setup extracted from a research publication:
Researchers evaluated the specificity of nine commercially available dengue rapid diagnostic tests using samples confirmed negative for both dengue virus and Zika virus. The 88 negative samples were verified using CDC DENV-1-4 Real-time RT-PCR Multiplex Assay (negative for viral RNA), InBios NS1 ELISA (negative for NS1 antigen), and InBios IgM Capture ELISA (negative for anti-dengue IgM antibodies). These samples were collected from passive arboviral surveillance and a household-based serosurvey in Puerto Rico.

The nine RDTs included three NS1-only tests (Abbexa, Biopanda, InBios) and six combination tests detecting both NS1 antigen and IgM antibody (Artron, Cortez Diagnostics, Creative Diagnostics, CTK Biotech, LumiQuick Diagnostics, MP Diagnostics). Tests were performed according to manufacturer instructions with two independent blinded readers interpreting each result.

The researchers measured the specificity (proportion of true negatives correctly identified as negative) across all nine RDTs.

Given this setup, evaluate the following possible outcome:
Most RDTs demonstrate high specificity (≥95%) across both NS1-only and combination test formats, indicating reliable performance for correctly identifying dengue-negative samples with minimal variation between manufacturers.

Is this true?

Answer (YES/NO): NO